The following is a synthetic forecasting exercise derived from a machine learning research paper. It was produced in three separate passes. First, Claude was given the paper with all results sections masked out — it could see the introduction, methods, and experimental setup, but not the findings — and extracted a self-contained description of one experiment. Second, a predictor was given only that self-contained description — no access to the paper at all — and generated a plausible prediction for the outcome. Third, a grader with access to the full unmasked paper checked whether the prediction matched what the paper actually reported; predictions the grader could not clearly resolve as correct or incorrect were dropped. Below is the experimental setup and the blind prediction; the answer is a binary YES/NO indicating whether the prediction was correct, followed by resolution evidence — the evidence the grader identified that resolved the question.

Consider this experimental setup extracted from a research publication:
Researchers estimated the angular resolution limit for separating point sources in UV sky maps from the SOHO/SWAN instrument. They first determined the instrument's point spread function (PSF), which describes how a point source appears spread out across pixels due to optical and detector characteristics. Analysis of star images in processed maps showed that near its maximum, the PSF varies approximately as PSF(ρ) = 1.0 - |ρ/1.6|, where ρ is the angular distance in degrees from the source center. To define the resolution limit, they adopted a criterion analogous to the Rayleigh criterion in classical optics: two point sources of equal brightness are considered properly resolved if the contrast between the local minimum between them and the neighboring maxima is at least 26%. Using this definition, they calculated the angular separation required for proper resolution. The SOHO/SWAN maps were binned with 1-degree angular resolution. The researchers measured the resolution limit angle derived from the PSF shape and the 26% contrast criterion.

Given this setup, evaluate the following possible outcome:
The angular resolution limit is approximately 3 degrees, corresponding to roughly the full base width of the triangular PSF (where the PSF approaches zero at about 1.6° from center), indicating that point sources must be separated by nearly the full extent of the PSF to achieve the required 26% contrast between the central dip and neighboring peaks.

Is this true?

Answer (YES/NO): NO